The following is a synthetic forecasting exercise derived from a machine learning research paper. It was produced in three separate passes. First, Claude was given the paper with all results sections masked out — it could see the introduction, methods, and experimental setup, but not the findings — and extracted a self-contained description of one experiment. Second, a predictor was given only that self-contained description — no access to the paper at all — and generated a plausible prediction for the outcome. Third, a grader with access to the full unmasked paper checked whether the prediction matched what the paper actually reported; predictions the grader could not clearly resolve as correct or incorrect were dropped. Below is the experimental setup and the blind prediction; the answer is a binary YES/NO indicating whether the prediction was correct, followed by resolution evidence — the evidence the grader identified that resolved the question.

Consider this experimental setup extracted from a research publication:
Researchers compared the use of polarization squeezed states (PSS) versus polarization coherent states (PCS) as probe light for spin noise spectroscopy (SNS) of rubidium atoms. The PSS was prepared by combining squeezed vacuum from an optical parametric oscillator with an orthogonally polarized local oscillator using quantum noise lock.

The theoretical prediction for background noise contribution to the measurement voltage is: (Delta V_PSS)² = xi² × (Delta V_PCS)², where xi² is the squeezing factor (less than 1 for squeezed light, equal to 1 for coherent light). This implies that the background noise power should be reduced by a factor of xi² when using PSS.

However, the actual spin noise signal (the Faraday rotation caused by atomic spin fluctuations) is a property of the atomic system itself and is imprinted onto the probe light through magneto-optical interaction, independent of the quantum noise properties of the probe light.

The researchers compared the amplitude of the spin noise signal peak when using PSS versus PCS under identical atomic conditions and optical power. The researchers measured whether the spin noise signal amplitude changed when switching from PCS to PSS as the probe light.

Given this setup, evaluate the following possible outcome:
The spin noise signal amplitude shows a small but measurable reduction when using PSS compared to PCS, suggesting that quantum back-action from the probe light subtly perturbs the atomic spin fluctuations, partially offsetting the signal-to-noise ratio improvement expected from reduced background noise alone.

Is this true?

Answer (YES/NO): NO